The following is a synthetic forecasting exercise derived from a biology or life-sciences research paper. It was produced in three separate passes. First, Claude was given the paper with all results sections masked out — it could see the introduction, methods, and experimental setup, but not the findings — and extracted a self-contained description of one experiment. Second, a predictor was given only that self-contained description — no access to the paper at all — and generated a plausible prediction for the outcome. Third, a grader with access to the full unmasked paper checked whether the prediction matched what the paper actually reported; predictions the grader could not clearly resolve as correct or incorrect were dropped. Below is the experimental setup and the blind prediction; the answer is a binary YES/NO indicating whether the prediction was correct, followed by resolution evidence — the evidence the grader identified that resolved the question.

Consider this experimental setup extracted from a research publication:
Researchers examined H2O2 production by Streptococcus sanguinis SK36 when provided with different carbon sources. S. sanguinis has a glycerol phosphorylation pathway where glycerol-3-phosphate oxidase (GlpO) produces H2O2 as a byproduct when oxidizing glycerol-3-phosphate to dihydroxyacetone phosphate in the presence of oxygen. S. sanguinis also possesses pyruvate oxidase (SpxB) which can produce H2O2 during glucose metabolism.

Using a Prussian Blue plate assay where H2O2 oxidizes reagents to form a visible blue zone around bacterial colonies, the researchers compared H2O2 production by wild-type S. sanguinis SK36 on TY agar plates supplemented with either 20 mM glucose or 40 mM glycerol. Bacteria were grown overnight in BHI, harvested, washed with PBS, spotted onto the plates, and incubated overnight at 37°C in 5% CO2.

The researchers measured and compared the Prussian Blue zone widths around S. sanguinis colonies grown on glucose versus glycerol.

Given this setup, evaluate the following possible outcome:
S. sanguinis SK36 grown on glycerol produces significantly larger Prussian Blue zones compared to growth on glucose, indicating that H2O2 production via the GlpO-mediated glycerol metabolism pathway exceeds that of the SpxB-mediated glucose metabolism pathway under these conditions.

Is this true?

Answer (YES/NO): YES